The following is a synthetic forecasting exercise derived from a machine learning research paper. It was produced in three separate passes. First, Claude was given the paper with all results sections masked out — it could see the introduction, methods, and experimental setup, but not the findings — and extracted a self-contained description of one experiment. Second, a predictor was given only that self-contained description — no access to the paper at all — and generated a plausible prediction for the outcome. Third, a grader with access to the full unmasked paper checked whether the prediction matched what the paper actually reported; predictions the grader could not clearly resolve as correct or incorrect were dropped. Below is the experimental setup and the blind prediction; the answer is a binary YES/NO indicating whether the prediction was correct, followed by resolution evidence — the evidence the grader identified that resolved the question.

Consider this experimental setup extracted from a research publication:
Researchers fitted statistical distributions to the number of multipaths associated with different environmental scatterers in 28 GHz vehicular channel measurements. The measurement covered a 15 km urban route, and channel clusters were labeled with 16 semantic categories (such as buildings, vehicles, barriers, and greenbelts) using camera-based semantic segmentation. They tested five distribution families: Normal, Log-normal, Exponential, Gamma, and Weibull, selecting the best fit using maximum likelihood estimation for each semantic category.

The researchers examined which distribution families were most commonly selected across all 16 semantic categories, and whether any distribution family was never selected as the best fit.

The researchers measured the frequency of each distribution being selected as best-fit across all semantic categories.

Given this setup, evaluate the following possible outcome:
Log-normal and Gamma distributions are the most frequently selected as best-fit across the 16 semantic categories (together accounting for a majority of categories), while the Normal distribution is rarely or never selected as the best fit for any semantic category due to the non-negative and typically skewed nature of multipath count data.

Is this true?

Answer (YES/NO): NO